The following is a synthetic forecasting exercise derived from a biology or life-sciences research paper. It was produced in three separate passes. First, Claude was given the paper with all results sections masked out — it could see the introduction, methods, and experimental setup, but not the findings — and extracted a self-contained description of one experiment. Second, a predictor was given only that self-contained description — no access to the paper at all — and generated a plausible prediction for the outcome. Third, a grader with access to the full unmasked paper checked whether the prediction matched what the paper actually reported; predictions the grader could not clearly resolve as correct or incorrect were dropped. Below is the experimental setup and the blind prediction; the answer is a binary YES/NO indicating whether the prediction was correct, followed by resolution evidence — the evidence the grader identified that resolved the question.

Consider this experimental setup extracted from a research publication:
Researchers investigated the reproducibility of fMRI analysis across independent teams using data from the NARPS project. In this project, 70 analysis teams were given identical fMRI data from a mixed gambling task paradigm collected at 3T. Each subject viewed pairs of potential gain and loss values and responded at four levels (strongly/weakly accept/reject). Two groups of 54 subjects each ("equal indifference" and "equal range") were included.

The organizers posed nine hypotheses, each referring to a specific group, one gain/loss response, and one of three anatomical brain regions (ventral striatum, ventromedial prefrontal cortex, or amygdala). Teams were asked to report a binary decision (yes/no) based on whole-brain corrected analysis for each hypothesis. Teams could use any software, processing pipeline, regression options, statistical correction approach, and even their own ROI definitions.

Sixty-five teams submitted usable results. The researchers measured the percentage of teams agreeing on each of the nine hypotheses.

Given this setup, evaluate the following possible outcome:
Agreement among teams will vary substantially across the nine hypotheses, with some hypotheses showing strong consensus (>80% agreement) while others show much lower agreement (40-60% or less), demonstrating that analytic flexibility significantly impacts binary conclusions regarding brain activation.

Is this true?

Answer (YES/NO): NO